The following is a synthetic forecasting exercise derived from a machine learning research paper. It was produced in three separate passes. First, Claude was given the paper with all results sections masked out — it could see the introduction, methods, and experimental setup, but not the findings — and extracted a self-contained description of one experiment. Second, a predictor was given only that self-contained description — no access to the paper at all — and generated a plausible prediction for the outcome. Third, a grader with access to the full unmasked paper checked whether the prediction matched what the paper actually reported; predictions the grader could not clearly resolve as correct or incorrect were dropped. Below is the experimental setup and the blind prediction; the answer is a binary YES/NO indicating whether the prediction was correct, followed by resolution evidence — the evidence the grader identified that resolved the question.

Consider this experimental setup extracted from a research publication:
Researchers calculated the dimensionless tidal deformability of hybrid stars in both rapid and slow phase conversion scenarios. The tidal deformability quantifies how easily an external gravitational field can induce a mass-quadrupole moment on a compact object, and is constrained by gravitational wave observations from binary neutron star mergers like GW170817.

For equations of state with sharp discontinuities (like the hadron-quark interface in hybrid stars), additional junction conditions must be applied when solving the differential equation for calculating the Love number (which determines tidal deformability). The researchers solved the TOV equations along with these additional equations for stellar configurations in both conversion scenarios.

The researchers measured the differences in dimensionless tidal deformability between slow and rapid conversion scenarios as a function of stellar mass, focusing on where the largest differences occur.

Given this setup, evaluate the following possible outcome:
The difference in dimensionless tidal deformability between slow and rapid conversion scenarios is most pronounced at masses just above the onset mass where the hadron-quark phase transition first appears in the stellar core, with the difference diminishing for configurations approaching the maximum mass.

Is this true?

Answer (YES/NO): NO